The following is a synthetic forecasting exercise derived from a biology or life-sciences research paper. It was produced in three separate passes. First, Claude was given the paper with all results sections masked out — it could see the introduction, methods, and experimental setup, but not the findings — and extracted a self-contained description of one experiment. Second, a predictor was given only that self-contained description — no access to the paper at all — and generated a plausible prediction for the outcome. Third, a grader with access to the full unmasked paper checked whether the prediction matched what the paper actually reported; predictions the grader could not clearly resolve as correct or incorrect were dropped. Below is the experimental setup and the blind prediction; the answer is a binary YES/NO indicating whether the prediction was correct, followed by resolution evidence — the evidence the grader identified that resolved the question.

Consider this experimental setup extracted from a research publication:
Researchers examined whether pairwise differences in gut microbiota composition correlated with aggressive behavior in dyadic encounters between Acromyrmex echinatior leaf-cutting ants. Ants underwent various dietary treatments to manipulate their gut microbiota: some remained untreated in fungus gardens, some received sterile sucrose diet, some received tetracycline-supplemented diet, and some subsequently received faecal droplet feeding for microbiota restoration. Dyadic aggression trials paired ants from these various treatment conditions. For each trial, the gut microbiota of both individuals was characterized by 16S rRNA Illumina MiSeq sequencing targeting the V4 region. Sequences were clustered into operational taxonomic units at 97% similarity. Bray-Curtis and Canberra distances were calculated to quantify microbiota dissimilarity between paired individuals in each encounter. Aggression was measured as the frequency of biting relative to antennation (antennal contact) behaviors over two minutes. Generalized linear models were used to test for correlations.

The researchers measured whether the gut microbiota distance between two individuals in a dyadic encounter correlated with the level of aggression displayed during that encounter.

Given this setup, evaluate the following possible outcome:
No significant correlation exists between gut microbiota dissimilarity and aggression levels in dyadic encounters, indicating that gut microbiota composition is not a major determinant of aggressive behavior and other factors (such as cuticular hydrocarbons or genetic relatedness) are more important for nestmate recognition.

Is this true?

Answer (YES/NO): NO